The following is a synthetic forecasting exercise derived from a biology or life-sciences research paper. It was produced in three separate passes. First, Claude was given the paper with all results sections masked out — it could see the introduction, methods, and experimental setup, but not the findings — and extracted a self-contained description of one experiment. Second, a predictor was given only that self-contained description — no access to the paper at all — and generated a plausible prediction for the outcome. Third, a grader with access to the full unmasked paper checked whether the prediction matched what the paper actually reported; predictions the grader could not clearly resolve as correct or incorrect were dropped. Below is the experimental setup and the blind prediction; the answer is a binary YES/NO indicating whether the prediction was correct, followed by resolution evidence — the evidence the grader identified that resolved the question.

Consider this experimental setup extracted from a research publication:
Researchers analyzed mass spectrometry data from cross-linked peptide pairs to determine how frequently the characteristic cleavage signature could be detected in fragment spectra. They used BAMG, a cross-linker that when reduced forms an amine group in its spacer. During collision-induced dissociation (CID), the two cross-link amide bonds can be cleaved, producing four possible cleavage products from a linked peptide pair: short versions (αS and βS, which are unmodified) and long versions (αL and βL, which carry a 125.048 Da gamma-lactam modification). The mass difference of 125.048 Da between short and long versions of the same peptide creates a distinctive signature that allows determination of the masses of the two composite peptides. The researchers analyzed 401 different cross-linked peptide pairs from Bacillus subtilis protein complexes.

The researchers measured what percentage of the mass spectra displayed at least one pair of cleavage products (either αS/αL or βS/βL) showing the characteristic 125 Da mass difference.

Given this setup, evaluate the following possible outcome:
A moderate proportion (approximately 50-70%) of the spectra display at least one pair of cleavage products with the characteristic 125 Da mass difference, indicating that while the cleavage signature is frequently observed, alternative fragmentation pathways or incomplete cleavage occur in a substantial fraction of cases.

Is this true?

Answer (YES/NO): NO